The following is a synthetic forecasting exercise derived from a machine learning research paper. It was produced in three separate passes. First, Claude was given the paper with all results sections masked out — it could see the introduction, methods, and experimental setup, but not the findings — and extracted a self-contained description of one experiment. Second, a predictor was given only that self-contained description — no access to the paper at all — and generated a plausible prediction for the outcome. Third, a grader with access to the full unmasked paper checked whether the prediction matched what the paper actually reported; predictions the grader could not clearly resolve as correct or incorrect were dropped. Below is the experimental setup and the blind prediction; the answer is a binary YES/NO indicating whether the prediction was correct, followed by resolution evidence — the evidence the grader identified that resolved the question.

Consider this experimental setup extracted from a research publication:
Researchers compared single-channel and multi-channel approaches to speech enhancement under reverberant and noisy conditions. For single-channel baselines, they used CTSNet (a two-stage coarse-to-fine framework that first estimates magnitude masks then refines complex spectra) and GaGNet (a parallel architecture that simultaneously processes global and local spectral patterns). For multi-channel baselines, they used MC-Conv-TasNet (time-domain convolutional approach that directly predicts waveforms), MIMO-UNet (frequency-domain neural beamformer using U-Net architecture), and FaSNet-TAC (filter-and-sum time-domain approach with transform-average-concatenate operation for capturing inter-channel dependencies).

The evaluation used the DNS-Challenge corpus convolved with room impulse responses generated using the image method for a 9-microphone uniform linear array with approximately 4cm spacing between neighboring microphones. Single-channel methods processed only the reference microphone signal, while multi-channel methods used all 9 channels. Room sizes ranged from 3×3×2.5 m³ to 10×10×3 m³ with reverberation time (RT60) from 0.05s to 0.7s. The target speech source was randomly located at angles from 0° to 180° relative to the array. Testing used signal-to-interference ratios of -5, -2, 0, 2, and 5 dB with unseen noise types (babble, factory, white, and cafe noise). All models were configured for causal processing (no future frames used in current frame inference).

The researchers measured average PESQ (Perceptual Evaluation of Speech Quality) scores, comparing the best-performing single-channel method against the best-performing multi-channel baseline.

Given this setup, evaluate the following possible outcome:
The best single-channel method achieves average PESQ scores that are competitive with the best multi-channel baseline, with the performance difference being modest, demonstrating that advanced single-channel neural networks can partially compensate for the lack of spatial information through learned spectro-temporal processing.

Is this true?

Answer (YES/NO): NO